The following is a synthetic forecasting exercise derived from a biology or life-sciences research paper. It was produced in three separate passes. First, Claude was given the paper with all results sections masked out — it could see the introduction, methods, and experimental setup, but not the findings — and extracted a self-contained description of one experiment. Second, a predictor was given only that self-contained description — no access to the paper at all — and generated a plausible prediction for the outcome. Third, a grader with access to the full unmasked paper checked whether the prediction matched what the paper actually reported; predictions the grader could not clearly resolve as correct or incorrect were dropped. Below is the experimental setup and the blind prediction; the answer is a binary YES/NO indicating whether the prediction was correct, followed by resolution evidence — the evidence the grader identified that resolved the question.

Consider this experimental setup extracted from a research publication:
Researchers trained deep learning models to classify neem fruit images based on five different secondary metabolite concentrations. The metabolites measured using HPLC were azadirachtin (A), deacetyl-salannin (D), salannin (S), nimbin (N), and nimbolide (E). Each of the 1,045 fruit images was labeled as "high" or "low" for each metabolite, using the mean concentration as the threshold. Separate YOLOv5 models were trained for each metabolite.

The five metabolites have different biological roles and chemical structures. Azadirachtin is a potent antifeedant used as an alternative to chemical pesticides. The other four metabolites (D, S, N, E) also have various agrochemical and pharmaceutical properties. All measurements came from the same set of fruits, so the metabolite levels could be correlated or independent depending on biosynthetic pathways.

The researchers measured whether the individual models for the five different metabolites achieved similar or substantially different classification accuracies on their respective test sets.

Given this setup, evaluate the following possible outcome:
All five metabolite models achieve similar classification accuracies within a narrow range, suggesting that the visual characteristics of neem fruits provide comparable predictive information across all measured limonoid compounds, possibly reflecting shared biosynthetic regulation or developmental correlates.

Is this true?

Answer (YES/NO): NO